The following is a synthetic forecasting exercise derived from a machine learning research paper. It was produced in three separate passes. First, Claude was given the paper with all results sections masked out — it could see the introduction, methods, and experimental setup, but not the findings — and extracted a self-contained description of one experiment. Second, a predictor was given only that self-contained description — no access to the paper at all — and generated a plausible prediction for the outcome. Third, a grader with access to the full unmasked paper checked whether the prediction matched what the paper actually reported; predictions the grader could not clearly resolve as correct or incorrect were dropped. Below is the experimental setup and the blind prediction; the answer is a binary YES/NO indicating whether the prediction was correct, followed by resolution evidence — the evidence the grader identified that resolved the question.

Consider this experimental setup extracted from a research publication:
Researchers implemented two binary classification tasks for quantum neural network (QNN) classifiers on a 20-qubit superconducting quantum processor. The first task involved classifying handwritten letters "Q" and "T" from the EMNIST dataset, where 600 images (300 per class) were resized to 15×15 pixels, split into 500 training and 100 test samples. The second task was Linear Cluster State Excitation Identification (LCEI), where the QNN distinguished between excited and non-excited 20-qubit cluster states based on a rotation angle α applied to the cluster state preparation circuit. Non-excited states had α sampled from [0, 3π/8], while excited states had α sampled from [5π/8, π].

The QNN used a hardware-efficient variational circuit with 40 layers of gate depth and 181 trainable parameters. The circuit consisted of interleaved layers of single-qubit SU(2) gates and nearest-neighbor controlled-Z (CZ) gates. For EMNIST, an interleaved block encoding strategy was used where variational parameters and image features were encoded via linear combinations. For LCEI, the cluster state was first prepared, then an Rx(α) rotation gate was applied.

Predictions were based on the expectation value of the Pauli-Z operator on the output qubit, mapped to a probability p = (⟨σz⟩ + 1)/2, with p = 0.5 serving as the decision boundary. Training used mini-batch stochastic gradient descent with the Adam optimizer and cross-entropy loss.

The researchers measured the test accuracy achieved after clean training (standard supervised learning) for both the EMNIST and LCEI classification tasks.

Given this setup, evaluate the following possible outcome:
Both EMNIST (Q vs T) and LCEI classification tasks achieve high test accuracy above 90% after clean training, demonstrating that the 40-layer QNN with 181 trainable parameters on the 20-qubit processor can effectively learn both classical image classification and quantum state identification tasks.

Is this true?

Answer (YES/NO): YES